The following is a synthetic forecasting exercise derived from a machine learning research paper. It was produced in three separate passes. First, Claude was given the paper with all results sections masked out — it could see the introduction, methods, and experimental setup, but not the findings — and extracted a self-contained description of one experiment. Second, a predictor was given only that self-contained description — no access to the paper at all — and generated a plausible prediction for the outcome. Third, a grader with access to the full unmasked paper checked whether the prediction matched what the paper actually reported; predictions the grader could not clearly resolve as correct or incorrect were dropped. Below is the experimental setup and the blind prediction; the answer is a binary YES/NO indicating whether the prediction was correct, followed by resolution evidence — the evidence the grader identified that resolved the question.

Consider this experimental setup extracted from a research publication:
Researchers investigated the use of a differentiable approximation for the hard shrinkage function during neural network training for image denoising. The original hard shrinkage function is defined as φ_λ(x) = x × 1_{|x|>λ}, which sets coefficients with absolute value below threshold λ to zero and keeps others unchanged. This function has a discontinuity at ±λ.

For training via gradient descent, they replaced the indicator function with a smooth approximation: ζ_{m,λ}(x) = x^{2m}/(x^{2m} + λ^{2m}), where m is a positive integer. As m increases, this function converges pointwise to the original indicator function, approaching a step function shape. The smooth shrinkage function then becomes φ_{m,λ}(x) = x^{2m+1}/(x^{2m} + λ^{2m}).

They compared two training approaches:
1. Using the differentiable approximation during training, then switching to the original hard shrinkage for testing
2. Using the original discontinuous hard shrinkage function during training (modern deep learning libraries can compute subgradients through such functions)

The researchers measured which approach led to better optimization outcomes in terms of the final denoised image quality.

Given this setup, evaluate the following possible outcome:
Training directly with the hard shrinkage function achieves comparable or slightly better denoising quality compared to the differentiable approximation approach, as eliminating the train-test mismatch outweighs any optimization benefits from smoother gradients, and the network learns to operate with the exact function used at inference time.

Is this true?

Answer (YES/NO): NO